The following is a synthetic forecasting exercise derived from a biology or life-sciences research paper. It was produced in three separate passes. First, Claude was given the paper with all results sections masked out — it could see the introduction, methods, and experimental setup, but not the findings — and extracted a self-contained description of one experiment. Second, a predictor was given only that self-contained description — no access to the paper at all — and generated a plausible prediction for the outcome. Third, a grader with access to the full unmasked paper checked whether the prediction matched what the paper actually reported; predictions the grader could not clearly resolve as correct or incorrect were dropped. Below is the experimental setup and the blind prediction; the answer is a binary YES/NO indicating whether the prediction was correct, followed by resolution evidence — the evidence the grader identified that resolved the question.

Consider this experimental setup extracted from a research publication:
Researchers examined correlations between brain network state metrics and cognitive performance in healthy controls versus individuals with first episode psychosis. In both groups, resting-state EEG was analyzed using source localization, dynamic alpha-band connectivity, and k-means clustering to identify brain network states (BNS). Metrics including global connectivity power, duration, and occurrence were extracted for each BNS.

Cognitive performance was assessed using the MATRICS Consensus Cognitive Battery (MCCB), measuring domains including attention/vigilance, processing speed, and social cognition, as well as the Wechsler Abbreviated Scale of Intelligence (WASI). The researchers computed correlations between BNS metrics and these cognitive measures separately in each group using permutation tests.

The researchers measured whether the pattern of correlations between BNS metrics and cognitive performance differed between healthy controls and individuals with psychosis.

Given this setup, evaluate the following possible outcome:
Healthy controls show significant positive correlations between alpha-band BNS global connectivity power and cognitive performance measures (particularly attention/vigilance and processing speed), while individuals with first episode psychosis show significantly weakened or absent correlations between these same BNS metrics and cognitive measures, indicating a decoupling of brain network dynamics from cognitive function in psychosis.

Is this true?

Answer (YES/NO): NO